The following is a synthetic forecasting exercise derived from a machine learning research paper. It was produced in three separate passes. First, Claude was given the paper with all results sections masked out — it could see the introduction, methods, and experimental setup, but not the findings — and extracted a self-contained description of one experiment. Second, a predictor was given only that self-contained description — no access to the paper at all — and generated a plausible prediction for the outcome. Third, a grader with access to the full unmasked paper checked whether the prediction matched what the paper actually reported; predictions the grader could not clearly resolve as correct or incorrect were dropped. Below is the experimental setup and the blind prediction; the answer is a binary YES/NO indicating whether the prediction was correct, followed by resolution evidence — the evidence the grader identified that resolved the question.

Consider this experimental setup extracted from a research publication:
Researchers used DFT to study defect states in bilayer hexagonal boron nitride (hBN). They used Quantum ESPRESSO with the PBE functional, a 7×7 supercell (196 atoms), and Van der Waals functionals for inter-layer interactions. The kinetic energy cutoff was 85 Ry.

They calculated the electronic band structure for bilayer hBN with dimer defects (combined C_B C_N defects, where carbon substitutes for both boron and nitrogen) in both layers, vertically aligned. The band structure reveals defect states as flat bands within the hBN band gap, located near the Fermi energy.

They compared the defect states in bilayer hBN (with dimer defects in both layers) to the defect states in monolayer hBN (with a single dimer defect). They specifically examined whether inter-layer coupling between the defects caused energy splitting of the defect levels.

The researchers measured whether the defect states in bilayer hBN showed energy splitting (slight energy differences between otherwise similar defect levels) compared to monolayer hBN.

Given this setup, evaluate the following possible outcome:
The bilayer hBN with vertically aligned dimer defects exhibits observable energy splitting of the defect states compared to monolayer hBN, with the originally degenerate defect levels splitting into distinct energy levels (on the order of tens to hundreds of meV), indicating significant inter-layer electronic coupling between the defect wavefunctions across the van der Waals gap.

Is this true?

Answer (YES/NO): YES